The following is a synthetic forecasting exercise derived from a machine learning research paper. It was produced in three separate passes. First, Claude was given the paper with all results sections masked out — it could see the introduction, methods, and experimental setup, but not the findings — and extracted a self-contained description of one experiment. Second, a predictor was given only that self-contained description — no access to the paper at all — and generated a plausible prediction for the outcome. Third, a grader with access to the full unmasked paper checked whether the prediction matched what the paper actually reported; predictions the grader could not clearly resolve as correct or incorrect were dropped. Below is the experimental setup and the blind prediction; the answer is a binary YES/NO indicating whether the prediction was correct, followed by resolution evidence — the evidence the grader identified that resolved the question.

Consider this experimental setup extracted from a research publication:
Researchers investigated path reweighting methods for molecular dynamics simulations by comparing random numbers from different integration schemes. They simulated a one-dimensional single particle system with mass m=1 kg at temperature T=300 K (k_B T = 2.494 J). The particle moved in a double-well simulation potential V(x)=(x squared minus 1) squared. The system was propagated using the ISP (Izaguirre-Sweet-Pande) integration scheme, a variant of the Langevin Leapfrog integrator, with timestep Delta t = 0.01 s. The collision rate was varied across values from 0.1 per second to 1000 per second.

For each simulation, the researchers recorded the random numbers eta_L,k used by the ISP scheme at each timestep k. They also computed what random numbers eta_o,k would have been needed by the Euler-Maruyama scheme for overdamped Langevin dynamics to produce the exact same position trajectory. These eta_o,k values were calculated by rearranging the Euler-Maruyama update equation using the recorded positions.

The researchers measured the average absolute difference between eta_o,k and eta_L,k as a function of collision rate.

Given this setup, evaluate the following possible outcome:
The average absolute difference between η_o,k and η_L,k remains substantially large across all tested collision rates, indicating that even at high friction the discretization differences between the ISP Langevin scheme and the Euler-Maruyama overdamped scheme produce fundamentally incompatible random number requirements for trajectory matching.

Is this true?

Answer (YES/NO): YES